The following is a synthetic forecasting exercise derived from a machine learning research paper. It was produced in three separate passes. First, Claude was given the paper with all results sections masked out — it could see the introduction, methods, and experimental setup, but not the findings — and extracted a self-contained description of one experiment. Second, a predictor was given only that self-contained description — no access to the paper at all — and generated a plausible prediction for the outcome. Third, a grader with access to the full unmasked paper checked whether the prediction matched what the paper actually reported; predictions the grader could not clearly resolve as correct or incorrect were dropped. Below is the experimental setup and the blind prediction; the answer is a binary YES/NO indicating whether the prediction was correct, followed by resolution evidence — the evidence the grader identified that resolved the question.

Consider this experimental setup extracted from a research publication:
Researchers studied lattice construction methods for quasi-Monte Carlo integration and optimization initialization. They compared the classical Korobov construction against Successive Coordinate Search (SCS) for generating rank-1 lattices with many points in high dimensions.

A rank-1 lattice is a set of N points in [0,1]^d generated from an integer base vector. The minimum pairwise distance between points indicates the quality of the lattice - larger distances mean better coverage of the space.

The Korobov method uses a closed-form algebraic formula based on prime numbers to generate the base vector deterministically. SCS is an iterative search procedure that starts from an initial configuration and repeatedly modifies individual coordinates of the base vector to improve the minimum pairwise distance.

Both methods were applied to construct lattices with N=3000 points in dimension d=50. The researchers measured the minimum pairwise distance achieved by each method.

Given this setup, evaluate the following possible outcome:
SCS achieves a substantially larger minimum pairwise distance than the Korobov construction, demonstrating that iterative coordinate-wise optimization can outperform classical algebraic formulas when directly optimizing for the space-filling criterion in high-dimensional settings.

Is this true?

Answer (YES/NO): NO